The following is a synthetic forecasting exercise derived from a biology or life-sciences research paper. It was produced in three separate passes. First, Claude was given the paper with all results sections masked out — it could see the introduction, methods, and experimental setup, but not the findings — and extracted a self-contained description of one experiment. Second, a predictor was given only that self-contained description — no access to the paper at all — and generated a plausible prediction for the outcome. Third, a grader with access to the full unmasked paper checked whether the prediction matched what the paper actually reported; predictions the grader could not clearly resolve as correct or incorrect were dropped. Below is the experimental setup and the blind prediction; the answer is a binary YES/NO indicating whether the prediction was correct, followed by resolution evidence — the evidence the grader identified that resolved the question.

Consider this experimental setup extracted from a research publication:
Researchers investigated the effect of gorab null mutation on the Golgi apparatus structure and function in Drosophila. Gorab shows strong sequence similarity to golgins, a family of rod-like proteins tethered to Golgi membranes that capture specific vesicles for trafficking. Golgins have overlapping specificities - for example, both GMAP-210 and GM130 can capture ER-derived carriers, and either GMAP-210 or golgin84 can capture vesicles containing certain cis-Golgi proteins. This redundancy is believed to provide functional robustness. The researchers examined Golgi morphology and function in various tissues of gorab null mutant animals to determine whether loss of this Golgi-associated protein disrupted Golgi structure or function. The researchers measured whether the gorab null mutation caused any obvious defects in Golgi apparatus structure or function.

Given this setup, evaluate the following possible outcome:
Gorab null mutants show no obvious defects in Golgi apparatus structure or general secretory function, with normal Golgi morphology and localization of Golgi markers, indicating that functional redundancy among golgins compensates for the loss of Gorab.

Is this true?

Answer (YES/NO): YES